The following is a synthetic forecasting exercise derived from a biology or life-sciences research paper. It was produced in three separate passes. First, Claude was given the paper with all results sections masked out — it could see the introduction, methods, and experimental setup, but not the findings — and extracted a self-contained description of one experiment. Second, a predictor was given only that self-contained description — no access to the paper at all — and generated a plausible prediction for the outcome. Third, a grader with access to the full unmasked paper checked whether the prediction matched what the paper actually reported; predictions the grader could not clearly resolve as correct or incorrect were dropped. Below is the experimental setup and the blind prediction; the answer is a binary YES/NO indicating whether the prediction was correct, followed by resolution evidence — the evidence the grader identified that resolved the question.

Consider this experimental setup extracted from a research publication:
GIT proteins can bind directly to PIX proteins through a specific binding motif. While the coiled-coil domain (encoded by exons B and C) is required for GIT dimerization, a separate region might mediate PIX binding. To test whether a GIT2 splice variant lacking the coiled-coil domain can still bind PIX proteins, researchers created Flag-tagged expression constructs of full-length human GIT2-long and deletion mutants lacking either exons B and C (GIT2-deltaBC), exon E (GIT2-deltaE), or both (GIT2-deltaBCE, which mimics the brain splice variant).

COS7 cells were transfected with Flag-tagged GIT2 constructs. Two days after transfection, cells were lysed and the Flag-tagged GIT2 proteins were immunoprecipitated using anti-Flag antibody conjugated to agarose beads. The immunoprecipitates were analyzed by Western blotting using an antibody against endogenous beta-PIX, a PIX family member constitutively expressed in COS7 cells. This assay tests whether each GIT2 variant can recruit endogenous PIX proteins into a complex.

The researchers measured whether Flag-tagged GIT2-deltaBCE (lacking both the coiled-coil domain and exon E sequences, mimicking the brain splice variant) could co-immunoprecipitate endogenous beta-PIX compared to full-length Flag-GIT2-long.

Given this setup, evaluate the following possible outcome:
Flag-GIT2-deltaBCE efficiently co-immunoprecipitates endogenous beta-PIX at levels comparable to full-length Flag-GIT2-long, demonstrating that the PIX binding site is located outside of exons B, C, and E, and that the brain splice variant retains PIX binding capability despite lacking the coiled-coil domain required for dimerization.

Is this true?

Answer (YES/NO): NO